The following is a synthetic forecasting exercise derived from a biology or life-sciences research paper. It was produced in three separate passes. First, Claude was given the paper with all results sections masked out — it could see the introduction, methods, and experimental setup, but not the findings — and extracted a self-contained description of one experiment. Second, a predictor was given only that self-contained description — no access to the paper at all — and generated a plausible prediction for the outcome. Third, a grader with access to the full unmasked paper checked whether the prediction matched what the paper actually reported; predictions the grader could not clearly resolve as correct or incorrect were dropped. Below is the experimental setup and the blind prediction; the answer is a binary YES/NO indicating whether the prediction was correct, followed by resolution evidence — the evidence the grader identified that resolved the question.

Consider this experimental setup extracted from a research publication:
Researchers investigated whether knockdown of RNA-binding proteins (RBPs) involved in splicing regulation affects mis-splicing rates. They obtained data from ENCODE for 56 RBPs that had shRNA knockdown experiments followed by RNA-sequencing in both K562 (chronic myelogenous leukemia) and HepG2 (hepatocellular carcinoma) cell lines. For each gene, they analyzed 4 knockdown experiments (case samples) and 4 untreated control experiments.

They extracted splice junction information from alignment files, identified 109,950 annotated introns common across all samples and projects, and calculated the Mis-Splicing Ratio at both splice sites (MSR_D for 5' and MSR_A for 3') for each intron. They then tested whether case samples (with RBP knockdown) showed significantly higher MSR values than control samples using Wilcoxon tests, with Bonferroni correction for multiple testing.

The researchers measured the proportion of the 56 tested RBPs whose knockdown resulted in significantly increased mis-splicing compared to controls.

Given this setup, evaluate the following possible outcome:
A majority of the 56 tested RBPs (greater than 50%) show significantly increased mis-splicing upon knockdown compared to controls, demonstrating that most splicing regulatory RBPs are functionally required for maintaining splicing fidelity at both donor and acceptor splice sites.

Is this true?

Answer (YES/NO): YES